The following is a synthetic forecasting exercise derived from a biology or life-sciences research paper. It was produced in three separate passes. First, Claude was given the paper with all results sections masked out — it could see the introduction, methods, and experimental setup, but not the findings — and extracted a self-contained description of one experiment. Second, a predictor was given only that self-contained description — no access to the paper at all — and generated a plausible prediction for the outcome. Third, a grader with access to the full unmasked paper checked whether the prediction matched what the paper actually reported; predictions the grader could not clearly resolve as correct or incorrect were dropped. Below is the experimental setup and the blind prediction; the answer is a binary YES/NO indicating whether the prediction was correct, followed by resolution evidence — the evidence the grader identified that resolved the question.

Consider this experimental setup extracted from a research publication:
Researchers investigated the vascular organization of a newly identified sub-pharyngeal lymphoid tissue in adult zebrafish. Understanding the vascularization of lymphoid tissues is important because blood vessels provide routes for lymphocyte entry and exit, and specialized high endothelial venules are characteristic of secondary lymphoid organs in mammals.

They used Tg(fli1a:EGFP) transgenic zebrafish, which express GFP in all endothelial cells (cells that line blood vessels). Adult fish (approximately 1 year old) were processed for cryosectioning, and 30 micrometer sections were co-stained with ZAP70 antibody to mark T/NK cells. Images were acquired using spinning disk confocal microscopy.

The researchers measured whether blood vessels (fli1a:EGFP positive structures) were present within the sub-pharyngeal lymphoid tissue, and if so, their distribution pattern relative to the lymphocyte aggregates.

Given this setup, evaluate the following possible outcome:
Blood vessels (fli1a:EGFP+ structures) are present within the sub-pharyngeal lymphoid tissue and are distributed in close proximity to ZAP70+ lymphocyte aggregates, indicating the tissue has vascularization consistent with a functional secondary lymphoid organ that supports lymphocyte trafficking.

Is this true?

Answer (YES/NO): NO